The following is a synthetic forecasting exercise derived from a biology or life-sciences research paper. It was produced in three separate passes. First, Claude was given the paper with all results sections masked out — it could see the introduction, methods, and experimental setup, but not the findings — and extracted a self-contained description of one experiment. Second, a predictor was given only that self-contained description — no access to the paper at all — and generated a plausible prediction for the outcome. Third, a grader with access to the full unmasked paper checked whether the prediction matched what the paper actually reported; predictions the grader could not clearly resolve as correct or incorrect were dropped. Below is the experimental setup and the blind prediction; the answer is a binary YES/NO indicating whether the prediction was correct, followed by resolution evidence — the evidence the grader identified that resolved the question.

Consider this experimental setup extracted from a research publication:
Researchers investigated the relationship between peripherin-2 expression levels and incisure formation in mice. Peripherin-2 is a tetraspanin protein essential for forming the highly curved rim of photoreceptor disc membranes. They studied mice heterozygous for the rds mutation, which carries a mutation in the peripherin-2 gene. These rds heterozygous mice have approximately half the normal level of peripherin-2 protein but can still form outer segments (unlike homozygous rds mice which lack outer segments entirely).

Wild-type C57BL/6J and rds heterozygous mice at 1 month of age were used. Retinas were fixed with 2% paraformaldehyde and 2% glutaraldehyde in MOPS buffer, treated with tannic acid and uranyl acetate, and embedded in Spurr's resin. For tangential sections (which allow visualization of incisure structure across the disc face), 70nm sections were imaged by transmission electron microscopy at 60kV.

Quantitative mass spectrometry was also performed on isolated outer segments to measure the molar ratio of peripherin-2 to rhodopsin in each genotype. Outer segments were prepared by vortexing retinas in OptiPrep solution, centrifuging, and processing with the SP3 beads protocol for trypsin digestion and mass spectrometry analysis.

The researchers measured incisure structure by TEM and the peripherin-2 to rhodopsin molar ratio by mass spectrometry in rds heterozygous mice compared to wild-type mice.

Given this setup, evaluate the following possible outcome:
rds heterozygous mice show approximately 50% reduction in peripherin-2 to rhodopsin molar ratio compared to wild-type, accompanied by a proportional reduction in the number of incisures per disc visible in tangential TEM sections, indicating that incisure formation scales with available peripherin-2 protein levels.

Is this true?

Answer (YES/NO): NO